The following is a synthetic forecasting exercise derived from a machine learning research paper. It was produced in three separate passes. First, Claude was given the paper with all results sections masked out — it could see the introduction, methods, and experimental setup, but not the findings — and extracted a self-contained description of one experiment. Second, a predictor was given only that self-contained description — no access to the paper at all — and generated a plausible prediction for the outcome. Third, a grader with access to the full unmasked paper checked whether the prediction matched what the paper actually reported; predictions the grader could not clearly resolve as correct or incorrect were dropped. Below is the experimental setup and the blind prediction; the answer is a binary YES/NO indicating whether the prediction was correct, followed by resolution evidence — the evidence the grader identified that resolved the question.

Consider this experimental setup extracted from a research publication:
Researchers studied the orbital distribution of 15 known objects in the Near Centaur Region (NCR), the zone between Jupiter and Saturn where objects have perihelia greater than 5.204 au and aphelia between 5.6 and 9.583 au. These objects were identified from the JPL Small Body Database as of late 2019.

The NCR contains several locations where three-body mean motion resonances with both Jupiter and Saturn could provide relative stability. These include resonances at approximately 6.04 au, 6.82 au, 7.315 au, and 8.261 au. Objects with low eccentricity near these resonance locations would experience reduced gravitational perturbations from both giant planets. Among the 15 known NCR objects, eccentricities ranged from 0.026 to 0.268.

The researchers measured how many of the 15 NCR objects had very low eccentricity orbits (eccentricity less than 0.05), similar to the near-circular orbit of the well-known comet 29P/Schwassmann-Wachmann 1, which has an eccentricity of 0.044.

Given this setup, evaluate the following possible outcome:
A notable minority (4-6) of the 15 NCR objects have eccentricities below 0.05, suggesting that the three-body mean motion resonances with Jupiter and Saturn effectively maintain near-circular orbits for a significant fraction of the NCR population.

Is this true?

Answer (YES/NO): YES